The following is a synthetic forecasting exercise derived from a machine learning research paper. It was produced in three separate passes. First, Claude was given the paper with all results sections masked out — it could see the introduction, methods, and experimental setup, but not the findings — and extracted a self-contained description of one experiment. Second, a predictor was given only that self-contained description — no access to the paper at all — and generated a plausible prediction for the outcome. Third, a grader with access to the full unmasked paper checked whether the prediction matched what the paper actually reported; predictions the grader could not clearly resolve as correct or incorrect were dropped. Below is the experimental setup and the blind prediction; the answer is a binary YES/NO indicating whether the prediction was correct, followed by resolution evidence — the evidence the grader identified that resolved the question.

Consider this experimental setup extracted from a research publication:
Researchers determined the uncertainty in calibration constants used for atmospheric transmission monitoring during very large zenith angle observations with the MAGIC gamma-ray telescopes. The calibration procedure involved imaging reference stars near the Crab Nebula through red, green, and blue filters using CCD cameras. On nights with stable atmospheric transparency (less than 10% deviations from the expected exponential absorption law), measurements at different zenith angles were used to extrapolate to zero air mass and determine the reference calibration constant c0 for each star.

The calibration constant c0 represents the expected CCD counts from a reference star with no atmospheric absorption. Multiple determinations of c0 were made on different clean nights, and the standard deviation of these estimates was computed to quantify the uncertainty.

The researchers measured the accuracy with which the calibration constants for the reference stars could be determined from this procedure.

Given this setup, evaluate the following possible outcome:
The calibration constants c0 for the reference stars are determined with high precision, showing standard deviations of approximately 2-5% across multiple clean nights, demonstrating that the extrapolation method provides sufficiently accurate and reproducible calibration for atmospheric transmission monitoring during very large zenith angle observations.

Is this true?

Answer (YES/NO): YES